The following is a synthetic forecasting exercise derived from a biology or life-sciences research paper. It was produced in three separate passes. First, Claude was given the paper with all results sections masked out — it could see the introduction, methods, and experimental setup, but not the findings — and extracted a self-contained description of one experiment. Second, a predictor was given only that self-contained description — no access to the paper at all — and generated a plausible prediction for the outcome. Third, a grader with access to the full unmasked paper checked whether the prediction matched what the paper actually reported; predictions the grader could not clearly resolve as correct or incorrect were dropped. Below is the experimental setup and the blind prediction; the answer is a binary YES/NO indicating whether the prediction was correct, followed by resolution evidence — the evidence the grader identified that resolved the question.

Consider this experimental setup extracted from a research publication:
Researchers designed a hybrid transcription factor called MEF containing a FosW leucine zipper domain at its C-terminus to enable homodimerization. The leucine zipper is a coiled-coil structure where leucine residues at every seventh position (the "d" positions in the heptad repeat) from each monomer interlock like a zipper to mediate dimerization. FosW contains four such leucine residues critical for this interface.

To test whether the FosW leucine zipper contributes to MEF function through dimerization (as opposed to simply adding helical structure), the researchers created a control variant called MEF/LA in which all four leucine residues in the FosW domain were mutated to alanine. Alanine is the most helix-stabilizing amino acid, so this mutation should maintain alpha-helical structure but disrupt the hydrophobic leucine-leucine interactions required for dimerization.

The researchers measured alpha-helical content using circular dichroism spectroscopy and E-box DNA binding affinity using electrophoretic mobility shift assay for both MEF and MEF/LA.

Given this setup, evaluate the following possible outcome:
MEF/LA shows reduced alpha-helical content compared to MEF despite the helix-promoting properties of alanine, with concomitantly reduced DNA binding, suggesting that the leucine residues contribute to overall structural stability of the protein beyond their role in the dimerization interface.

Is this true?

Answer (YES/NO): NO